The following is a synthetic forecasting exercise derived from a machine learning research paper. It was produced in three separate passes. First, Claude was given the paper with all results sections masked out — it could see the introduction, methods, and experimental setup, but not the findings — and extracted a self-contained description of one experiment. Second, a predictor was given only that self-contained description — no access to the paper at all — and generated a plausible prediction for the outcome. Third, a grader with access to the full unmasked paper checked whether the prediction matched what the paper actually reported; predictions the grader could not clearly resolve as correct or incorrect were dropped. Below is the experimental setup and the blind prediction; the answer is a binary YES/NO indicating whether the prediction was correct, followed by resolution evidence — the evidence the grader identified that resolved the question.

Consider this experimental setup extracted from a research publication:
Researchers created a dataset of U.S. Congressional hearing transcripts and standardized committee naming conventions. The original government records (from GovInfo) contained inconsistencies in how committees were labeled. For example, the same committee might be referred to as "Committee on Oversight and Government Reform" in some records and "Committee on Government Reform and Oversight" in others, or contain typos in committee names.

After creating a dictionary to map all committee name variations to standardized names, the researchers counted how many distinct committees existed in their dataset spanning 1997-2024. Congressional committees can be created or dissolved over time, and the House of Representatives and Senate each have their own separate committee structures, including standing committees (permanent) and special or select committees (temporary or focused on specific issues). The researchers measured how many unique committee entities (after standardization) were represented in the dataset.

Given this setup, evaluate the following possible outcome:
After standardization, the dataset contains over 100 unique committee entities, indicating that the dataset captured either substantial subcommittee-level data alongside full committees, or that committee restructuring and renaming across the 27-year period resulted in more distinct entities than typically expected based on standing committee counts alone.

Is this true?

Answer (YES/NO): NO